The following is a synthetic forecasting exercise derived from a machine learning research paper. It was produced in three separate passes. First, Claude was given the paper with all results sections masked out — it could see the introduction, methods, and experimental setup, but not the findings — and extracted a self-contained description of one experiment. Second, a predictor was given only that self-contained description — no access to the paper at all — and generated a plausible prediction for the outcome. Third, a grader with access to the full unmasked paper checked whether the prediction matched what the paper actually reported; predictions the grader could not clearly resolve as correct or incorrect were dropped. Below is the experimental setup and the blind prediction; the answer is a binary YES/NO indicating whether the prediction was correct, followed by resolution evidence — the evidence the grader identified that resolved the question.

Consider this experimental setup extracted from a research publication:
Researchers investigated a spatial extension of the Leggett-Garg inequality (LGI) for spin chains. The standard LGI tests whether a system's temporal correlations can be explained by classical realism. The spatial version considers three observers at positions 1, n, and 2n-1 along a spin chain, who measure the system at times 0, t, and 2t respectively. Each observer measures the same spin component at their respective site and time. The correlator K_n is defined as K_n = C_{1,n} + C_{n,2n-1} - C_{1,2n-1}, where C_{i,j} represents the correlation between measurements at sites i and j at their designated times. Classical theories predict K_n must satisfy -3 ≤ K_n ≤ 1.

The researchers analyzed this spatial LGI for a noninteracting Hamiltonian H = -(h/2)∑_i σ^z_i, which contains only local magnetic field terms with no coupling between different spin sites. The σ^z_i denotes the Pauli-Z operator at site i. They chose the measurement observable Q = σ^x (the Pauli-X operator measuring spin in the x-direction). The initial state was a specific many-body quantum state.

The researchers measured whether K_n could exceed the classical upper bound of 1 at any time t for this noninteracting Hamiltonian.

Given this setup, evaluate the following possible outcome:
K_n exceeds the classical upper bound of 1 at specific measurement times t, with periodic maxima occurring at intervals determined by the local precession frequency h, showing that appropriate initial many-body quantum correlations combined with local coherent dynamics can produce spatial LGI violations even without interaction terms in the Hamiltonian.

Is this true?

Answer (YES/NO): NO